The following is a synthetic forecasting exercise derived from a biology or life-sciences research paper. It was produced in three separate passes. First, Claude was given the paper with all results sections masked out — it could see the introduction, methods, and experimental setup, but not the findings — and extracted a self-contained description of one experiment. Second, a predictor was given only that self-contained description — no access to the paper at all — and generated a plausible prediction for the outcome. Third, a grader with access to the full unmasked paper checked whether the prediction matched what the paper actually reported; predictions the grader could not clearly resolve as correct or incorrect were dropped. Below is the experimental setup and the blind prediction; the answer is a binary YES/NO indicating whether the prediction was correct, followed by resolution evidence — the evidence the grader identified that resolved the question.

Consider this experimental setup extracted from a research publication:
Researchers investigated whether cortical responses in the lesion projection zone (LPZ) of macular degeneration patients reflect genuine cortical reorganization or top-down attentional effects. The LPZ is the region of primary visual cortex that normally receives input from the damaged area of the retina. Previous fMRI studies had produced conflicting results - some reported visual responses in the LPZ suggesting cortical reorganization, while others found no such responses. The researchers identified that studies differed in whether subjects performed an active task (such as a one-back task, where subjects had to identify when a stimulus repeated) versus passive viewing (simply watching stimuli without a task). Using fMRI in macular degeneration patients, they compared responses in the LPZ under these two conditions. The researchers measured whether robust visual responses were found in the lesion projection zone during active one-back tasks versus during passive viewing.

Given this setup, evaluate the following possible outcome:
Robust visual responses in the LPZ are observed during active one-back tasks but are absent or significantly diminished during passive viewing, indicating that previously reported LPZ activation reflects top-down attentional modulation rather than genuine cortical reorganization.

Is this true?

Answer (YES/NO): YES